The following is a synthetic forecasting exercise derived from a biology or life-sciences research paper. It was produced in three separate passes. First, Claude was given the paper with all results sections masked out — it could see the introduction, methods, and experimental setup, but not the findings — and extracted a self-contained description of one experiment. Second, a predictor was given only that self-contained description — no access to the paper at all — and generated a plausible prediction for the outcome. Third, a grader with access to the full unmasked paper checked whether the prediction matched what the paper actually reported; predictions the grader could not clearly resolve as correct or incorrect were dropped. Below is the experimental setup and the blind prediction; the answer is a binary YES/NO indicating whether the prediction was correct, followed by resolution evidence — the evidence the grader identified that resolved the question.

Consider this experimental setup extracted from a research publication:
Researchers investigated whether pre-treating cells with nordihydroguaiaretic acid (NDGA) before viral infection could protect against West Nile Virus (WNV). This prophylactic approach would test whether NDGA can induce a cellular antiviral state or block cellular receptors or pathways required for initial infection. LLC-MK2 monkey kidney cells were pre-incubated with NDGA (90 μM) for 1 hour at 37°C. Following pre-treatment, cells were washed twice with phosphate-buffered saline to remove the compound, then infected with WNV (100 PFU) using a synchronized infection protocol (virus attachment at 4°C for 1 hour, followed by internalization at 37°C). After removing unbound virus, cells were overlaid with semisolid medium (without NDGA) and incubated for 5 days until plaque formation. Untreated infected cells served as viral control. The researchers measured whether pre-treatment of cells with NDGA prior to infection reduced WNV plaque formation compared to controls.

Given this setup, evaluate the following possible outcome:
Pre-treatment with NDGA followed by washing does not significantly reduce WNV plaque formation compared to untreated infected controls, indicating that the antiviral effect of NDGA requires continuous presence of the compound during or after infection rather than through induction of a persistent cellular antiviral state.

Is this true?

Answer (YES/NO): YES